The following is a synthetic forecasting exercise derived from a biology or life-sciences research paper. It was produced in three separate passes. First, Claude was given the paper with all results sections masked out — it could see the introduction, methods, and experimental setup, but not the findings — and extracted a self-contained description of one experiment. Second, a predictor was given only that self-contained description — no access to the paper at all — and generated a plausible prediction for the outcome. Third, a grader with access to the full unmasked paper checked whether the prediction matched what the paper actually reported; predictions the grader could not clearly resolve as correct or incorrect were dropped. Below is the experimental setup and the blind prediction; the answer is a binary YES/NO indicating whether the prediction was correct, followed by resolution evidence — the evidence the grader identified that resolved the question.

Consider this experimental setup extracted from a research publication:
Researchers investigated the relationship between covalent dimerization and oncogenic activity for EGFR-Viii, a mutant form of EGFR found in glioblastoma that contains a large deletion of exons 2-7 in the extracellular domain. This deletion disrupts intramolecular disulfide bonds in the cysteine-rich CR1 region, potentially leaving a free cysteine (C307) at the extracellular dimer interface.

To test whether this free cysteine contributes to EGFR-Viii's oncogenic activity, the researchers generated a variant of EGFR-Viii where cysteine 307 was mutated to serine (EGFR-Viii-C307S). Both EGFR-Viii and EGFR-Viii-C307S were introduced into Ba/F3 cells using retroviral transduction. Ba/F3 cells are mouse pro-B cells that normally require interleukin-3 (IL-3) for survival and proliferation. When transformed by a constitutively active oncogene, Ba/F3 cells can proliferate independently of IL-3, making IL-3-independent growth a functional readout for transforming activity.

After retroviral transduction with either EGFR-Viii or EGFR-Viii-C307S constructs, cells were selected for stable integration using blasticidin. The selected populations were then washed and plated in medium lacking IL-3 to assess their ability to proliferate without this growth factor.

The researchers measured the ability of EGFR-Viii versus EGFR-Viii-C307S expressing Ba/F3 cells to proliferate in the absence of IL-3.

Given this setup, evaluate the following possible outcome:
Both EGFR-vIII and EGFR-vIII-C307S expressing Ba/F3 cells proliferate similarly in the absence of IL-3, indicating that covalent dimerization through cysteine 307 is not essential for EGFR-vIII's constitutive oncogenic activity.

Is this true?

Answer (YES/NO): NO